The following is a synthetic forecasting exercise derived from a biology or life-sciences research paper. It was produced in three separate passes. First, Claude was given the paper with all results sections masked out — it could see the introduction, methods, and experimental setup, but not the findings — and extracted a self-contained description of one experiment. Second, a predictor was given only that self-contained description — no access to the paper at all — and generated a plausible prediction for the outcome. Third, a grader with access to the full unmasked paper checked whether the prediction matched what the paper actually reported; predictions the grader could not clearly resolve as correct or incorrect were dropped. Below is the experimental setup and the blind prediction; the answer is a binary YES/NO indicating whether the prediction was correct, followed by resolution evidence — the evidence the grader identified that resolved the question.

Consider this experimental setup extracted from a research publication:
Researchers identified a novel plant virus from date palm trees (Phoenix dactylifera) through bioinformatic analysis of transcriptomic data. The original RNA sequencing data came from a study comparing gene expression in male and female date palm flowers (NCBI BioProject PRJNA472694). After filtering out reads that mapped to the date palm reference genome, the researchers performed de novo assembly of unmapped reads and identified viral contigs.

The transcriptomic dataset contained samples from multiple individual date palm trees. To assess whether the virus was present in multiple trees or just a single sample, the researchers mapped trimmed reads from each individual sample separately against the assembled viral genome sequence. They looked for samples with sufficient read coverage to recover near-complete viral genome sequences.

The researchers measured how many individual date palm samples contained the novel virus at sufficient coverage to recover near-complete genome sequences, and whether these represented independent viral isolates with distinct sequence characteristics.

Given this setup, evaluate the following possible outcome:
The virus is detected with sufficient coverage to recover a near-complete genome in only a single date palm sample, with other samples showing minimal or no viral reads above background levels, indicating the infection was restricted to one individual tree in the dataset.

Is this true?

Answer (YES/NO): NO